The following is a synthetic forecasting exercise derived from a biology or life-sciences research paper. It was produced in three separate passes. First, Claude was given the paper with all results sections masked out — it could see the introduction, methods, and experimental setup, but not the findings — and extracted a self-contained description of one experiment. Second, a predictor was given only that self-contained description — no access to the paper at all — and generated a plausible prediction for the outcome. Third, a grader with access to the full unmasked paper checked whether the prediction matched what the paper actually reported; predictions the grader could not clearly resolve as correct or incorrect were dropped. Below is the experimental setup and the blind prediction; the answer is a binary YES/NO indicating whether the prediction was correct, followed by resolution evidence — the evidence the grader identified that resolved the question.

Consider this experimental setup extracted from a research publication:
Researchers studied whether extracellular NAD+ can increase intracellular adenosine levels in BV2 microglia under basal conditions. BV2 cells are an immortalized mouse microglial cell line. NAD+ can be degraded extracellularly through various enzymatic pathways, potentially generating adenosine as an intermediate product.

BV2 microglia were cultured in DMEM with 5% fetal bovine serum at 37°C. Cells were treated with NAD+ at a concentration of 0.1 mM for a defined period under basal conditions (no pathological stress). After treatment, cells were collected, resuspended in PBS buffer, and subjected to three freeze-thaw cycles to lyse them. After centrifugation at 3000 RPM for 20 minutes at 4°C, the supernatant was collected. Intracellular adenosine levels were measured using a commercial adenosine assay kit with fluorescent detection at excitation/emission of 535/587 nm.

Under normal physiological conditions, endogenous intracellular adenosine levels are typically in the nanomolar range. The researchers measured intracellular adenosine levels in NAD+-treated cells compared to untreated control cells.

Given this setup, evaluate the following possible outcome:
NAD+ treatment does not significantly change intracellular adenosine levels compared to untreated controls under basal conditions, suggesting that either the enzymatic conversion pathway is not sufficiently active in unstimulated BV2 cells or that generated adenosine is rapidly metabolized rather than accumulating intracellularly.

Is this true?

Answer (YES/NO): NO